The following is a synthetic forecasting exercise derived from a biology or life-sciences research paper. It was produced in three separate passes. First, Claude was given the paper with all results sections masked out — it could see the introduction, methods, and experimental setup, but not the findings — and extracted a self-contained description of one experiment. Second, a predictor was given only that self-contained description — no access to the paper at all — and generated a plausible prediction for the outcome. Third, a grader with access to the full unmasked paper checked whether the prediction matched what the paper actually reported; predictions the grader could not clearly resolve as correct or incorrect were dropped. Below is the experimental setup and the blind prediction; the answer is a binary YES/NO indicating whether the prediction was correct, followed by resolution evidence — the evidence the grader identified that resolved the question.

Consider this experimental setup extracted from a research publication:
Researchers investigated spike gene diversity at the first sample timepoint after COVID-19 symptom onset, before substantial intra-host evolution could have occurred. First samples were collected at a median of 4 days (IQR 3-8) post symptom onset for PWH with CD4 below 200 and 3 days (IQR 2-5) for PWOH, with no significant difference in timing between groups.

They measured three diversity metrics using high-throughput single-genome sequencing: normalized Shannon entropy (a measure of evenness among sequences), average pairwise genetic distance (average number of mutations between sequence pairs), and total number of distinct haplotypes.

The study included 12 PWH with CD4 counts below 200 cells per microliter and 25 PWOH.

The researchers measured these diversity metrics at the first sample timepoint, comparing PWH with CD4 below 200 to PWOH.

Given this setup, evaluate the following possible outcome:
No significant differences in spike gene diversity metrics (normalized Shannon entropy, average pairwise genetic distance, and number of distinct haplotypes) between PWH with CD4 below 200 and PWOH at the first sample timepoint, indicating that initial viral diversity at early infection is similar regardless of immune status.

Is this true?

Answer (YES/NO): NO